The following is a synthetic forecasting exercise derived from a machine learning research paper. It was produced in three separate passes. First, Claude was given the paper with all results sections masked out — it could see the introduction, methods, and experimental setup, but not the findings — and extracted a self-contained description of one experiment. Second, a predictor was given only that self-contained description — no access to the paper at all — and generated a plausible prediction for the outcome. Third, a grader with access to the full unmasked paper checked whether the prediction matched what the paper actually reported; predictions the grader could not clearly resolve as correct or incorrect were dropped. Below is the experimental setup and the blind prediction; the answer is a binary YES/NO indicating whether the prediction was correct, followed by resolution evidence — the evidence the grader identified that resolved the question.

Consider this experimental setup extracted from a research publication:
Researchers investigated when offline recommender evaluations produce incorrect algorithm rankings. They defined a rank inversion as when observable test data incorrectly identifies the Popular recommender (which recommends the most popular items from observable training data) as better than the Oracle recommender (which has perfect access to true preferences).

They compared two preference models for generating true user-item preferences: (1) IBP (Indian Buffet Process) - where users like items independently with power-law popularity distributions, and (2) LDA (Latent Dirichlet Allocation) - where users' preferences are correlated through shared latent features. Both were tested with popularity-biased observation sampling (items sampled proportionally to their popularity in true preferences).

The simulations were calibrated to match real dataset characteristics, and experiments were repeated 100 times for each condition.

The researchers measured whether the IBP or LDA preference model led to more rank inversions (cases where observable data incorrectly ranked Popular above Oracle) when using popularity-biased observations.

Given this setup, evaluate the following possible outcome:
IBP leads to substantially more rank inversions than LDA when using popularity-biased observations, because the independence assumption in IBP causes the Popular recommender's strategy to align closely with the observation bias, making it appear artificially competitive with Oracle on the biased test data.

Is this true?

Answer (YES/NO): YES